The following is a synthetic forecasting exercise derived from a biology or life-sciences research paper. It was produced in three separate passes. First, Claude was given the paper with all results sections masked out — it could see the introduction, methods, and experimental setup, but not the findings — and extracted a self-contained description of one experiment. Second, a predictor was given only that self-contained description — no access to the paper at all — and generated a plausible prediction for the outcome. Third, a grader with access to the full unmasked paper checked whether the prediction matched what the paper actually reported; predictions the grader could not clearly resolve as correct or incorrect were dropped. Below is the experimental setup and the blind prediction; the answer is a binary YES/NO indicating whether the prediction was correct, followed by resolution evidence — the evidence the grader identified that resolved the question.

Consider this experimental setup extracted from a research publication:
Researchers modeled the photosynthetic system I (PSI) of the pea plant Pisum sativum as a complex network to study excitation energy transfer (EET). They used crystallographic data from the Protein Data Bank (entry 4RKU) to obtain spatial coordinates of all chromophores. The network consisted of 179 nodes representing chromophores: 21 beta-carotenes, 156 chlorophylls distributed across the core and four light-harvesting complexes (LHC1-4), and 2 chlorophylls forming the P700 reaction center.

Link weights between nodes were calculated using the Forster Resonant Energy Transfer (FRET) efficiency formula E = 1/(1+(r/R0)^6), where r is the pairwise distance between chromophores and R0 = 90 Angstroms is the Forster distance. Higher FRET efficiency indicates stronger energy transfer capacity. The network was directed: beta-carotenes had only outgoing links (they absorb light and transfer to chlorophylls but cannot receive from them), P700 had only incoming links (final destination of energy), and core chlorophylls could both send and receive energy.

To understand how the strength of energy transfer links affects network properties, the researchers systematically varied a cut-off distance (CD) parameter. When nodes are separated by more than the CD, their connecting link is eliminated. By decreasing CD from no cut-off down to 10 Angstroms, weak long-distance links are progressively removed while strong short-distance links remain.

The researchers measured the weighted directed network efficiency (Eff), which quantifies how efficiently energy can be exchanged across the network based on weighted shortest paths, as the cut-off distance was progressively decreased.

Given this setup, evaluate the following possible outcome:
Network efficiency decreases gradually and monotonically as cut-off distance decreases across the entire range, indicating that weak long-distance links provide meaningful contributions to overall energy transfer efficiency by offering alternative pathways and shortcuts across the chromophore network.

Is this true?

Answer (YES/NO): NO